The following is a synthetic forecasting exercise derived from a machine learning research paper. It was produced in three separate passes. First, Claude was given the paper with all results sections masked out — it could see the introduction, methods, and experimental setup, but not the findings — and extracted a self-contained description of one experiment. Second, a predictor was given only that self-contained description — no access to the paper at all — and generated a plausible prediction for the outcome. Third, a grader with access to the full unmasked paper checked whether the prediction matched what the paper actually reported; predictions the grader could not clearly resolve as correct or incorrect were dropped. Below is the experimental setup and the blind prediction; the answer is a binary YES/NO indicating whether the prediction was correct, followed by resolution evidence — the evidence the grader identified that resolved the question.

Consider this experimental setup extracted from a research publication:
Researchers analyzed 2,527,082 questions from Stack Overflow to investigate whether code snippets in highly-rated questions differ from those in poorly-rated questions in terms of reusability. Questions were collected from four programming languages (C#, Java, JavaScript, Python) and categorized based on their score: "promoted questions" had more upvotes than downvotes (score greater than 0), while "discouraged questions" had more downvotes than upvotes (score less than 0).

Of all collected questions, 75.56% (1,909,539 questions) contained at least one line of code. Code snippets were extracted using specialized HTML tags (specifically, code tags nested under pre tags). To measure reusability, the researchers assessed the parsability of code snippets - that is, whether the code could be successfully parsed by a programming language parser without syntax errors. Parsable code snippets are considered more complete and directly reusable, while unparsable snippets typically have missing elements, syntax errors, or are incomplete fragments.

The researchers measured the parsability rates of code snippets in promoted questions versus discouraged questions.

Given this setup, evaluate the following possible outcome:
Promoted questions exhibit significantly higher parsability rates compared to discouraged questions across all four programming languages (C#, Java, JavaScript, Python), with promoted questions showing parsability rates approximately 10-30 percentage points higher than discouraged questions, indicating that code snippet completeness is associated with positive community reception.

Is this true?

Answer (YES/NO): NO